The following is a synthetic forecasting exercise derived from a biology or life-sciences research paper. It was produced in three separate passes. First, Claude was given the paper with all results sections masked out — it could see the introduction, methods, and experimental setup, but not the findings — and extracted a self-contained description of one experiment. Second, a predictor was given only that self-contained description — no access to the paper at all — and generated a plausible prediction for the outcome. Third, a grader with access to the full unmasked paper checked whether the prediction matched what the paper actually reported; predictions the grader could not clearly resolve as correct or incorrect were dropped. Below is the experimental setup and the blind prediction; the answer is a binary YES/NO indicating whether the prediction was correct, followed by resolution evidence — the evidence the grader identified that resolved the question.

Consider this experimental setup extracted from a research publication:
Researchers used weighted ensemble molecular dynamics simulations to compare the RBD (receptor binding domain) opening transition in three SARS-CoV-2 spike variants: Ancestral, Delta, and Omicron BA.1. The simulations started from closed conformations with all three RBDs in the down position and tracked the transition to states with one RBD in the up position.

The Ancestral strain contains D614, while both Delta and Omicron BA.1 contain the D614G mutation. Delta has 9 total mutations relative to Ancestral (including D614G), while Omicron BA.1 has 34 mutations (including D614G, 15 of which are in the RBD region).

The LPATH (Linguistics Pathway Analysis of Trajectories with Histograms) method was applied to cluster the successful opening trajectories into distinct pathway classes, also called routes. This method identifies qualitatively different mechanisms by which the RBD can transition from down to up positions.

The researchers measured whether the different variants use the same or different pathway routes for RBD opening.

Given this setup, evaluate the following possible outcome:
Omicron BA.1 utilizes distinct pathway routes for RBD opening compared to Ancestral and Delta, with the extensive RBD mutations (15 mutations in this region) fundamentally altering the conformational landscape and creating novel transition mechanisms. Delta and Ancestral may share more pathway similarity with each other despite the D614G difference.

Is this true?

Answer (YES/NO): NO